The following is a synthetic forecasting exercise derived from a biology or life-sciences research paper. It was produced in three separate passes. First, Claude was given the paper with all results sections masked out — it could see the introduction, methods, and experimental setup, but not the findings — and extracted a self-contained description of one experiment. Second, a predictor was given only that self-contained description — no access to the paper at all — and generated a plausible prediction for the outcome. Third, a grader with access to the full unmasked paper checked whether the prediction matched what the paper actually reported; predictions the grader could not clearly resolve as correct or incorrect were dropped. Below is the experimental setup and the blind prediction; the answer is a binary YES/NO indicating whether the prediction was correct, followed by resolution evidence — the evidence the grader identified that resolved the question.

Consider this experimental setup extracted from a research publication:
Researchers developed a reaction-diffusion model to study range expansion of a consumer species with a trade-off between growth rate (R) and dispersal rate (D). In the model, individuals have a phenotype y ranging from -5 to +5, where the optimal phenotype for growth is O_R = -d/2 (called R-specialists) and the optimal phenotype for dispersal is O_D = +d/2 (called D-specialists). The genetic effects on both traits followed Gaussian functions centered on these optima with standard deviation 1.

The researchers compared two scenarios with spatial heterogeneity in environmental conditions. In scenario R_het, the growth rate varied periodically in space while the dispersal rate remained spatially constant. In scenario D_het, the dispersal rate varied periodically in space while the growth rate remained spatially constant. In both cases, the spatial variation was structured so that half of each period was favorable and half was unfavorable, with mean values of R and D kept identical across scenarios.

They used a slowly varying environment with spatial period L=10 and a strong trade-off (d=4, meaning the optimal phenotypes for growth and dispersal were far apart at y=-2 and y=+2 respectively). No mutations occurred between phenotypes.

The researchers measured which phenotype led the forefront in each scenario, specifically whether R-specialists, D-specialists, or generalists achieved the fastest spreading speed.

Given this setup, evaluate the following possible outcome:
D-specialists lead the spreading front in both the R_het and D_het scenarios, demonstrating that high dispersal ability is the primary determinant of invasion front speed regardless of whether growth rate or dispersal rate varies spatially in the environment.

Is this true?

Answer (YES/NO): YES